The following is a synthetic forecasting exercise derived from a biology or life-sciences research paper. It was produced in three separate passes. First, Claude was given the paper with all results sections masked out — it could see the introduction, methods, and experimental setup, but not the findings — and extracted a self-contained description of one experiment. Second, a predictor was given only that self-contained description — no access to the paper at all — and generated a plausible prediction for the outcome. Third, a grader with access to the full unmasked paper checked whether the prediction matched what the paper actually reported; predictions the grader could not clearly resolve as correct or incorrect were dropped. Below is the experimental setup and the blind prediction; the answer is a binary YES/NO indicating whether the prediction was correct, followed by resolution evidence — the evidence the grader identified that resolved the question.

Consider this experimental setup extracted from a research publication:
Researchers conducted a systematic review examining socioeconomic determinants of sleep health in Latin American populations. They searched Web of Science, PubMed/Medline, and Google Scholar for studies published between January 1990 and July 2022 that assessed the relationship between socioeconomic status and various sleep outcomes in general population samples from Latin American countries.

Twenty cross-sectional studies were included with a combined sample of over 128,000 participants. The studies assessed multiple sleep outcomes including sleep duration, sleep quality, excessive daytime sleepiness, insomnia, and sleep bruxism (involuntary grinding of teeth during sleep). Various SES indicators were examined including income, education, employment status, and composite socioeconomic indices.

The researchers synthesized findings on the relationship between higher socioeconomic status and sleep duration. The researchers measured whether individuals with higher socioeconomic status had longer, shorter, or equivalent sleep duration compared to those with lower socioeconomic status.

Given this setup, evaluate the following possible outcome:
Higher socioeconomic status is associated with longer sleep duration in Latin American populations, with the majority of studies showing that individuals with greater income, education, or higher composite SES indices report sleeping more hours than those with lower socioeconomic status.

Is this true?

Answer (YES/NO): NO